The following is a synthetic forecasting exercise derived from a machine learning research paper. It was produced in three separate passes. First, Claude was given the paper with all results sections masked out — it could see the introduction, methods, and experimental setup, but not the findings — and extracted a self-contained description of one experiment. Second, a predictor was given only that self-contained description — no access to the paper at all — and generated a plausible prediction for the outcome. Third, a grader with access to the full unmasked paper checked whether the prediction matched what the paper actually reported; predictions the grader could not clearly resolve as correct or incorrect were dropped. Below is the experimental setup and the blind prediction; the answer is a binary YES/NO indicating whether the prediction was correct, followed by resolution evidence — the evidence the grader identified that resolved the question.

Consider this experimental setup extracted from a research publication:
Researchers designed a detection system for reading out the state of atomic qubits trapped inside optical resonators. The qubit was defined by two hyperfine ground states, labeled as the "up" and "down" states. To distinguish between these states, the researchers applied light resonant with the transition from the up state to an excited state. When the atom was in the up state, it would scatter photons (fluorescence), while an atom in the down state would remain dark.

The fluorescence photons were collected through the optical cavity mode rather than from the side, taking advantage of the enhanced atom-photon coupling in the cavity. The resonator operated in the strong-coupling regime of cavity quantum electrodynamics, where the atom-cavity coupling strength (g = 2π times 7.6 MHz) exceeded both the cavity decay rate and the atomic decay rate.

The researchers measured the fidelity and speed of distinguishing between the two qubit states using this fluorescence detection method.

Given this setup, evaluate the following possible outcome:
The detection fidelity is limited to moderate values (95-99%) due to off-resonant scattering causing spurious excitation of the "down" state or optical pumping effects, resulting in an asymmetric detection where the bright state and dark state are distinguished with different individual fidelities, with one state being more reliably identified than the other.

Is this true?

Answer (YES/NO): NO